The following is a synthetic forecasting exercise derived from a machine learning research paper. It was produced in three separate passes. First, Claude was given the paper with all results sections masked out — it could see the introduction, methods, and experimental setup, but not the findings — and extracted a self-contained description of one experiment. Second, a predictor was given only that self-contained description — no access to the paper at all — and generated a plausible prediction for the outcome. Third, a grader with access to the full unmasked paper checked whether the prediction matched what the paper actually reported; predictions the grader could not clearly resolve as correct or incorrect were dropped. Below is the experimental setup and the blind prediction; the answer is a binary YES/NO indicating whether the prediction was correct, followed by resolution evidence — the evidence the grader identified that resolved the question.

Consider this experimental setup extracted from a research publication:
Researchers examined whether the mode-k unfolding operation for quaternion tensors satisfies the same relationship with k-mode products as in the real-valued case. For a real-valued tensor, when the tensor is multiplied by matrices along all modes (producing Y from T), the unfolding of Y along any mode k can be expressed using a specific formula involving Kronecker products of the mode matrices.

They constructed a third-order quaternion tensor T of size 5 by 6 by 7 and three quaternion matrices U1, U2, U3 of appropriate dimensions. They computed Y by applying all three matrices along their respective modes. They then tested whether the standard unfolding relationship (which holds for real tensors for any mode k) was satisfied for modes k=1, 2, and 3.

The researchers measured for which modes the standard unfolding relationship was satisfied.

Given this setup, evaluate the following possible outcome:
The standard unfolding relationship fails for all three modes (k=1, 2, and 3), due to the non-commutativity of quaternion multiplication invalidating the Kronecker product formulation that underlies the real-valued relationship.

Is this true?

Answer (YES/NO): NO